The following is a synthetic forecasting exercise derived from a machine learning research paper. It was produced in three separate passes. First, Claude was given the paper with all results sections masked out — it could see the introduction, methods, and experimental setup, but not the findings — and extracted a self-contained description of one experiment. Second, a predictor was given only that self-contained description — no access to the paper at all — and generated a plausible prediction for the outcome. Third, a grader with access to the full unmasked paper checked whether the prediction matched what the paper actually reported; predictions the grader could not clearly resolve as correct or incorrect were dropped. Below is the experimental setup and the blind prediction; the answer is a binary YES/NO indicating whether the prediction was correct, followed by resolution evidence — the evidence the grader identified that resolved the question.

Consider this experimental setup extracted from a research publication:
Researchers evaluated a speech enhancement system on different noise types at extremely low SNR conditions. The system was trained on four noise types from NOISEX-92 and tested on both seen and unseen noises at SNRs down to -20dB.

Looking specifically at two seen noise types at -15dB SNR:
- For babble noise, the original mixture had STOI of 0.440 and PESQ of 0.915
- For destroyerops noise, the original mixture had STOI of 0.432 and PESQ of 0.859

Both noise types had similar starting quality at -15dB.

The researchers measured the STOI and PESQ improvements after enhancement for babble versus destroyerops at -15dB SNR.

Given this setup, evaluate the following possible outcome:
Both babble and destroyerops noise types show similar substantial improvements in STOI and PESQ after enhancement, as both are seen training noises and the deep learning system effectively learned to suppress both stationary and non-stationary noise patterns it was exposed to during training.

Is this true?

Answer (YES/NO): YES